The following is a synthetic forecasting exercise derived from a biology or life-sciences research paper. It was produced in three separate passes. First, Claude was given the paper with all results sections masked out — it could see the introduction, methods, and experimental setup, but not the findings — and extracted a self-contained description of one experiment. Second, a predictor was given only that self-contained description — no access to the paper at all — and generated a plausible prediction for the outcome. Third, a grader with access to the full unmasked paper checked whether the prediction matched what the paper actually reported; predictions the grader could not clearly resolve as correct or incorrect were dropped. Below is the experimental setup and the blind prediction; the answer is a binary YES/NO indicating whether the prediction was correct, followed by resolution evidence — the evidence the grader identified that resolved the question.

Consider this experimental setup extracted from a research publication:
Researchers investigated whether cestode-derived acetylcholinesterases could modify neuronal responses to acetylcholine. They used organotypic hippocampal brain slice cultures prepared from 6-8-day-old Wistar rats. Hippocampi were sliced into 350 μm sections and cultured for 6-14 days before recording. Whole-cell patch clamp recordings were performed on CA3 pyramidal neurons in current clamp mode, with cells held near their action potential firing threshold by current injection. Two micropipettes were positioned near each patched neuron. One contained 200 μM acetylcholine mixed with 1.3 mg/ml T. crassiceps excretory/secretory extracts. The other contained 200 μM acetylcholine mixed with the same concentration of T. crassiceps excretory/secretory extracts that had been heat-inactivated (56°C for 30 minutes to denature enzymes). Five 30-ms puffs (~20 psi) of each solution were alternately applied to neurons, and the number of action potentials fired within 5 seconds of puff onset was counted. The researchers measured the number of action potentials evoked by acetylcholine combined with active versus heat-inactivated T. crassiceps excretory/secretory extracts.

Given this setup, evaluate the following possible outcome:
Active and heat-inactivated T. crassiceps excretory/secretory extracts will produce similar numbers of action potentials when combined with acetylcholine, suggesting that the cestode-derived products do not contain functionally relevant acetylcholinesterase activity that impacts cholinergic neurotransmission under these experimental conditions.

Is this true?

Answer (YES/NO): NO